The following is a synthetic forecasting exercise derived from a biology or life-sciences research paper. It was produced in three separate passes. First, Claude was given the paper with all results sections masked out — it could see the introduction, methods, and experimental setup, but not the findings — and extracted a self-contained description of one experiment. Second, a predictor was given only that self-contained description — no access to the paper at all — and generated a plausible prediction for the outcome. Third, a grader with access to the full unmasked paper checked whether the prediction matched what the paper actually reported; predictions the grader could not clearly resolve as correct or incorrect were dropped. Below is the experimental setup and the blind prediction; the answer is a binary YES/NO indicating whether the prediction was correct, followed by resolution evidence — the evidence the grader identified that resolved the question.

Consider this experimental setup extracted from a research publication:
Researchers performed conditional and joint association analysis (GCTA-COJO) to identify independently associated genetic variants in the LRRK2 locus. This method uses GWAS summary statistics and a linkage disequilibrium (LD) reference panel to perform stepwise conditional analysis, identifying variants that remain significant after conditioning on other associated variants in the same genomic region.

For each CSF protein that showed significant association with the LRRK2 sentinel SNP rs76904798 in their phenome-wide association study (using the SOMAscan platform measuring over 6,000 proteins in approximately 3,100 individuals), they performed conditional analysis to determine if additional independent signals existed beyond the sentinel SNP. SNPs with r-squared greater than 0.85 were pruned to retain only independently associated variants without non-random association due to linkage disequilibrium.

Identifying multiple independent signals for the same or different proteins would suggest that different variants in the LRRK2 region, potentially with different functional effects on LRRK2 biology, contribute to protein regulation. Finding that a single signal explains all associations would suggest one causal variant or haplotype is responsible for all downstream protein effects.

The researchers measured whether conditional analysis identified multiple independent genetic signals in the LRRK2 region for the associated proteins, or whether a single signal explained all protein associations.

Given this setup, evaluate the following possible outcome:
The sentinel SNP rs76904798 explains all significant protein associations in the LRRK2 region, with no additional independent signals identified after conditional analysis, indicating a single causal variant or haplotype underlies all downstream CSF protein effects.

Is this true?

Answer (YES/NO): NO